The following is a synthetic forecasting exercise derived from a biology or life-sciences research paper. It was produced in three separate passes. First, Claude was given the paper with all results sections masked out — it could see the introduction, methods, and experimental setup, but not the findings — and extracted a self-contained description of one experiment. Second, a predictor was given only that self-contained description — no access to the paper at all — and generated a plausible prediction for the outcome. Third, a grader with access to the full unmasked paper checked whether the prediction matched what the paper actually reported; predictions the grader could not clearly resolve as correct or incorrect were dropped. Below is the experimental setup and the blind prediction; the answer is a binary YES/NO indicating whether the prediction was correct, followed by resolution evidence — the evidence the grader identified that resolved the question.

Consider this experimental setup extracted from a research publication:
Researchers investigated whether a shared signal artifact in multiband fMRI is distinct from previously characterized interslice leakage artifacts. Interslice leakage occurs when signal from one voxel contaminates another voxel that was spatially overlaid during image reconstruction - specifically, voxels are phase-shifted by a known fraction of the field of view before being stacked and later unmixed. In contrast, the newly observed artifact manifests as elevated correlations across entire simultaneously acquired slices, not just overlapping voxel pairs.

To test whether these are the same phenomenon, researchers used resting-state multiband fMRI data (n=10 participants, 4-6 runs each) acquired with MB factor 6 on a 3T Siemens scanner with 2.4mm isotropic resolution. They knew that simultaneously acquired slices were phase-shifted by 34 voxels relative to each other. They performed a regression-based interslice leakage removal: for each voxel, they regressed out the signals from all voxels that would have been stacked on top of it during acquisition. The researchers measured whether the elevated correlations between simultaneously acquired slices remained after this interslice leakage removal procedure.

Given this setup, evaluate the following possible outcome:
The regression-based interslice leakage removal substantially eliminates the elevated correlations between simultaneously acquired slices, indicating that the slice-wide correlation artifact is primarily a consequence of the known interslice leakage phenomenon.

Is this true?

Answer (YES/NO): NO